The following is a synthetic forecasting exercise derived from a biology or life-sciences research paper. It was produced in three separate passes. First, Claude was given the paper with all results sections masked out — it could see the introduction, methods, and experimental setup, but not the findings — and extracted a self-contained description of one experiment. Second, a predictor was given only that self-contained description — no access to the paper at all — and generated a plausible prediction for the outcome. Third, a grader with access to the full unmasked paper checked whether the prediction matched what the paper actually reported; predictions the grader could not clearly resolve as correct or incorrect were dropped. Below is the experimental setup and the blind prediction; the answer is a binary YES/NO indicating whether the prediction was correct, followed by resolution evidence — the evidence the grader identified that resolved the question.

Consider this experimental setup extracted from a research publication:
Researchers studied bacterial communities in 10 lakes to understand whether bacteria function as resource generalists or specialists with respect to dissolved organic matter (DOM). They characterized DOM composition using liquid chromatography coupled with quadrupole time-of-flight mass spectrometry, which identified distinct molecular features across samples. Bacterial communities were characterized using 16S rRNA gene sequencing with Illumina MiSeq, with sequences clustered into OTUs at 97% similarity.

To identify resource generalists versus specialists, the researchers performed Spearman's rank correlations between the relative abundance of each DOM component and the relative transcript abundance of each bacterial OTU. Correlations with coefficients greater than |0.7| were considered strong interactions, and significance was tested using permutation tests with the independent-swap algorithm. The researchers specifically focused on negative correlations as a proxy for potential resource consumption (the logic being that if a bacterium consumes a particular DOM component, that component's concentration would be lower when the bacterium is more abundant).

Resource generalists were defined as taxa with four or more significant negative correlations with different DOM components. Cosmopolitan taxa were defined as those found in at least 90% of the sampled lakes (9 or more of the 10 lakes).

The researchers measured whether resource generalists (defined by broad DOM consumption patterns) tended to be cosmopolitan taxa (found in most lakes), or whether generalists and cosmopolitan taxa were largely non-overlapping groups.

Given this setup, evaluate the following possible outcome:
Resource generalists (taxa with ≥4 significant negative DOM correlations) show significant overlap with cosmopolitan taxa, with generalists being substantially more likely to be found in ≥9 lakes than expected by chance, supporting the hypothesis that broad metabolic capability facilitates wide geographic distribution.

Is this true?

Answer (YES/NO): YES